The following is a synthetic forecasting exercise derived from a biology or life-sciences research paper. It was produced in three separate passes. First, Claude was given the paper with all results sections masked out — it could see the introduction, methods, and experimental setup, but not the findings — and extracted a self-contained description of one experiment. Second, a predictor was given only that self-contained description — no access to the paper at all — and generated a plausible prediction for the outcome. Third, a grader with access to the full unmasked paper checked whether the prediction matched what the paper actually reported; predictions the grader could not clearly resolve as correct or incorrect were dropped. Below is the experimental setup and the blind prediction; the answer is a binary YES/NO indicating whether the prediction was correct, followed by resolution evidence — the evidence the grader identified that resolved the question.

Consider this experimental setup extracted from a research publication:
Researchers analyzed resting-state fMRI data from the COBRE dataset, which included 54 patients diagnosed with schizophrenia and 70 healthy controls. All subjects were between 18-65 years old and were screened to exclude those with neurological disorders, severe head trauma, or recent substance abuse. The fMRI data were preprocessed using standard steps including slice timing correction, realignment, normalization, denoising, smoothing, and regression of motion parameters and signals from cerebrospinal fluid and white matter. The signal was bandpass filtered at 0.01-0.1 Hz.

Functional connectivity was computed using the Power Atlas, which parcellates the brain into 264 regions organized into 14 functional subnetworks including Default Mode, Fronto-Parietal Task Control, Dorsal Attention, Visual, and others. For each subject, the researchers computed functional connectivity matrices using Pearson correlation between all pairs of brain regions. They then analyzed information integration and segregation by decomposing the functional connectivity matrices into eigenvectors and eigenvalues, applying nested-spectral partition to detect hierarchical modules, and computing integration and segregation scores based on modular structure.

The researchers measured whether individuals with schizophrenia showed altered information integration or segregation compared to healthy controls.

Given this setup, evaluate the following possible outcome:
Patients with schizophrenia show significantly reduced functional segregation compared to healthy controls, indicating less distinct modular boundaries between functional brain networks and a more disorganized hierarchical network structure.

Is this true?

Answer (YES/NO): NO